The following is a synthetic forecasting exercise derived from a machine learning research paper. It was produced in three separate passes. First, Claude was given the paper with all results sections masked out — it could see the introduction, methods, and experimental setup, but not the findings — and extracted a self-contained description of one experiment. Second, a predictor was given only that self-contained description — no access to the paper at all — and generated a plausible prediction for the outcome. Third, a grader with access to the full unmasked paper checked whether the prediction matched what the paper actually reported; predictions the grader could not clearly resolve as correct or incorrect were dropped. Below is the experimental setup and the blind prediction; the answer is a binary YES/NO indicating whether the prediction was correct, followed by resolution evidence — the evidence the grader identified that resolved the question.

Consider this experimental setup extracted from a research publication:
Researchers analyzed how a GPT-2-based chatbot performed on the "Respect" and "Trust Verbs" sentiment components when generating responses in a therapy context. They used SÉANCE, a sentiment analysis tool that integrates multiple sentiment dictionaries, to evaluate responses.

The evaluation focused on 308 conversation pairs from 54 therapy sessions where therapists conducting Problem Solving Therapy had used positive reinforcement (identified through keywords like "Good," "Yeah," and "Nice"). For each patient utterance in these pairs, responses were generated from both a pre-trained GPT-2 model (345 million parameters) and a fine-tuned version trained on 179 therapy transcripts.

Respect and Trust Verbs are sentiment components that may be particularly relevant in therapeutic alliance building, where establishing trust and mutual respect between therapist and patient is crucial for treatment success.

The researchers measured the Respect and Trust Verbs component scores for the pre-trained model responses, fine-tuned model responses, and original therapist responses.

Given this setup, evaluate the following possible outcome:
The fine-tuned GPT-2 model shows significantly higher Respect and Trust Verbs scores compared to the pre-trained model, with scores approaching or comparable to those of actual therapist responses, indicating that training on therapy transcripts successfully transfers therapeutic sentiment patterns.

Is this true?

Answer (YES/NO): NO